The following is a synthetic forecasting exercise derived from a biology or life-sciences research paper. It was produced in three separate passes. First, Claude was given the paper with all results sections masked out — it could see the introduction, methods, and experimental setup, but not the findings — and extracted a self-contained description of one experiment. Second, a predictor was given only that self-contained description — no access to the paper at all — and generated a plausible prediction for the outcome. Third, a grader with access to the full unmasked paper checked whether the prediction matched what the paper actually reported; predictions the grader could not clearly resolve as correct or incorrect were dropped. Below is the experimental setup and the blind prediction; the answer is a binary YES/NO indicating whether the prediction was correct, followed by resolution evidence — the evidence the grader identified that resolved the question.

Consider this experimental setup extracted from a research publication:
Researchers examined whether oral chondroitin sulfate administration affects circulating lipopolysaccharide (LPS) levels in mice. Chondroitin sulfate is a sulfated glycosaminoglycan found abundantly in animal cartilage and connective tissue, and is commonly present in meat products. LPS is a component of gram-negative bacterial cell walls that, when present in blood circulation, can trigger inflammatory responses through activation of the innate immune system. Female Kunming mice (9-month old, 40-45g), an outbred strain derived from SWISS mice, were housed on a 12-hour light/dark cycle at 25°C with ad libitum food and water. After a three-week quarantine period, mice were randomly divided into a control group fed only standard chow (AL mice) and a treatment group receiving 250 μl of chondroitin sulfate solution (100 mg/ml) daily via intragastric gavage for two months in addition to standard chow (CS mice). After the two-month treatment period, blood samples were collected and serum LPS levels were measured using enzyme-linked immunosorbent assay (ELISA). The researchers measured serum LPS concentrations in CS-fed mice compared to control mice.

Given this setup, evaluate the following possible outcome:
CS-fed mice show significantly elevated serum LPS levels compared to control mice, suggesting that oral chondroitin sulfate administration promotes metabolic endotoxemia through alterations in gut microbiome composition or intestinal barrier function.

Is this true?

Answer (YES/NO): YES